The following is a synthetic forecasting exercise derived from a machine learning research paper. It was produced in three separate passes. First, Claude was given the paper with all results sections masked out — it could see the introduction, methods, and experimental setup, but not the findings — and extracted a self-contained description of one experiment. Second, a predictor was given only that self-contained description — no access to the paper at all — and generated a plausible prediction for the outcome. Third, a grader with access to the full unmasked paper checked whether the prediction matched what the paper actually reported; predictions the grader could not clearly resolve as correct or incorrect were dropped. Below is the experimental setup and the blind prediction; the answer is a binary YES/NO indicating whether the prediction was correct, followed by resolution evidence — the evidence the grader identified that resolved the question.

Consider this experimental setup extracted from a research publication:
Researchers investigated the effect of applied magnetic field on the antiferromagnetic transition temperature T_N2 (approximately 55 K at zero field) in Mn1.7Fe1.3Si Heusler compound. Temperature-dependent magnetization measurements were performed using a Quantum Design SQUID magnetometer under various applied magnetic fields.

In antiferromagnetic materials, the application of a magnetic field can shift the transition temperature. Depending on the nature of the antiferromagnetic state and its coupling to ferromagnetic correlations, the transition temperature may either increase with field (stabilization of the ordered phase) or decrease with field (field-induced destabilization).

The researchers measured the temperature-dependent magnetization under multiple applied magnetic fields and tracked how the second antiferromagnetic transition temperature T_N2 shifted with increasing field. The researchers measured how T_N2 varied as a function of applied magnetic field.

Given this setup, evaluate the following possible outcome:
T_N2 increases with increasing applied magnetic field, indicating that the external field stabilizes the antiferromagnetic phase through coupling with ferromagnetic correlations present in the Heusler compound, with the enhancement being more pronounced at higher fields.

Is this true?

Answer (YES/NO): NO